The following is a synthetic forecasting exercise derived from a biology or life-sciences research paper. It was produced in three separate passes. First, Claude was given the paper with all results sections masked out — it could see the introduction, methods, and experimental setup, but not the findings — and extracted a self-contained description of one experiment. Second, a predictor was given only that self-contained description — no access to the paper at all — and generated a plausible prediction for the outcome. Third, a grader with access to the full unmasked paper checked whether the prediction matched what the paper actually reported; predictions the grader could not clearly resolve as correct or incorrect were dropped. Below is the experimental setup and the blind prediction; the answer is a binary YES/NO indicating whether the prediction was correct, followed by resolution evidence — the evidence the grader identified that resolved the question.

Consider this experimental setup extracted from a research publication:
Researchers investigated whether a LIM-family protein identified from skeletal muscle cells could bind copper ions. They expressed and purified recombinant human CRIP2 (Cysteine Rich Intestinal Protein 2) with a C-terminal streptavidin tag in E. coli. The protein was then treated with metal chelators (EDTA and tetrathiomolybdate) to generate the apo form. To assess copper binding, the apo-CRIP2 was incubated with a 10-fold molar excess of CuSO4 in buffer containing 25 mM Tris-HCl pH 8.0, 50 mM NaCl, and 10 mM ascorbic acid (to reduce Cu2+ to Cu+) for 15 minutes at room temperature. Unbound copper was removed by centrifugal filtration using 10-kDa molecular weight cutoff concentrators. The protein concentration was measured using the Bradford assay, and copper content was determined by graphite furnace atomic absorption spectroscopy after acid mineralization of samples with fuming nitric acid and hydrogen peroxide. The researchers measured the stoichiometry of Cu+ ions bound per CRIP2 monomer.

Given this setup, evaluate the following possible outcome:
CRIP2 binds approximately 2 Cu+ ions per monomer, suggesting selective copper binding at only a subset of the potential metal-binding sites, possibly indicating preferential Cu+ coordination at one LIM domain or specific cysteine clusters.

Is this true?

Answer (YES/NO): NO